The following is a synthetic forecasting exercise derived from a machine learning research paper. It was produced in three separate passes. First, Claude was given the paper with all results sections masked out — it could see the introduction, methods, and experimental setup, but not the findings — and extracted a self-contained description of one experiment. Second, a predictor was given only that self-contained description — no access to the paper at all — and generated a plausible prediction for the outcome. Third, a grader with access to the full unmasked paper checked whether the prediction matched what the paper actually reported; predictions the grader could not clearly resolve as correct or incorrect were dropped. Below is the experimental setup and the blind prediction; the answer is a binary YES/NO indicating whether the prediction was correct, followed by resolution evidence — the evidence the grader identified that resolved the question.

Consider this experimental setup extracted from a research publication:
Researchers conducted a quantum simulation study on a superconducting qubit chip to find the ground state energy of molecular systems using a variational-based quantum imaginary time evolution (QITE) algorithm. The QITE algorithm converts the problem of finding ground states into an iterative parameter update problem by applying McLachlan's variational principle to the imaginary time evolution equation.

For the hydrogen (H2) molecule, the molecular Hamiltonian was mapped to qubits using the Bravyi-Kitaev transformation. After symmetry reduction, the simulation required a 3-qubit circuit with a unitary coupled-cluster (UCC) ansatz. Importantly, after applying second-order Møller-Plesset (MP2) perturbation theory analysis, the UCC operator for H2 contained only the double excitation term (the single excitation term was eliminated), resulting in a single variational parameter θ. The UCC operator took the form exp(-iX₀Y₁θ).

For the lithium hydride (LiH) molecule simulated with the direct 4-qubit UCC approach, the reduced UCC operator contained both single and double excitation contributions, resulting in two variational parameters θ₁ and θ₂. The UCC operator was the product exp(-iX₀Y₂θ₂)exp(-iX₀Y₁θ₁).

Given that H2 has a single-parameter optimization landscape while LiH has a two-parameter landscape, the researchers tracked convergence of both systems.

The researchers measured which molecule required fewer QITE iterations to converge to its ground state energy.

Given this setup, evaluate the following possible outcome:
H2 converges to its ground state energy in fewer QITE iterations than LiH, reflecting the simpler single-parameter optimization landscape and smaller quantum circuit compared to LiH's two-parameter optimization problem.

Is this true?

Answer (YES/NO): NO